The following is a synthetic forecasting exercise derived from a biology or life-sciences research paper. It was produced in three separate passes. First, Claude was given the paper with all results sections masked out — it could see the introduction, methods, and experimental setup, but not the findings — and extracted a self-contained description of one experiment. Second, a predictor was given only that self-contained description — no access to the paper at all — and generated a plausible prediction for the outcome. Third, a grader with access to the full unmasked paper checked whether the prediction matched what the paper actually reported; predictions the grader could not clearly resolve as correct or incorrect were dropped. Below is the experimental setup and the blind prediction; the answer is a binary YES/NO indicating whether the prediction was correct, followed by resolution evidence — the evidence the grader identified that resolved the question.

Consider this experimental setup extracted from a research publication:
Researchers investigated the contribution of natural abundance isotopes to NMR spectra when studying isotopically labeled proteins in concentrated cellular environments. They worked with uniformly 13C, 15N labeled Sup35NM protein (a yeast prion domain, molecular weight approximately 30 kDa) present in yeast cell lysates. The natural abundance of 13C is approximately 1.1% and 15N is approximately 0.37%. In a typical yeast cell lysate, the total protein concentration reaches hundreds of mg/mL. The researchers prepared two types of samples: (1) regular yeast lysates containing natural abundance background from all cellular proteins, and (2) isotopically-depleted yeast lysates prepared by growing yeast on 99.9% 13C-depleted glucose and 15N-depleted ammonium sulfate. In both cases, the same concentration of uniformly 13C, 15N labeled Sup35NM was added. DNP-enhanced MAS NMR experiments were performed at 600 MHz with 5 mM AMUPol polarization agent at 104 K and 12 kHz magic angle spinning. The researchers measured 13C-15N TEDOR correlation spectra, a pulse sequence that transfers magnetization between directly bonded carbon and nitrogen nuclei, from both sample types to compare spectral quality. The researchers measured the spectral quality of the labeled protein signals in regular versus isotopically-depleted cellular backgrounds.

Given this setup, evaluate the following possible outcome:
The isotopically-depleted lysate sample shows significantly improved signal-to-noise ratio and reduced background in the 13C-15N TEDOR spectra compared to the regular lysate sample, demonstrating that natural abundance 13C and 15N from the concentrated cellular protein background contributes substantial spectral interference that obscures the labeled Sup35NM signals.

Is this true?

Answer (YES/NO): NO